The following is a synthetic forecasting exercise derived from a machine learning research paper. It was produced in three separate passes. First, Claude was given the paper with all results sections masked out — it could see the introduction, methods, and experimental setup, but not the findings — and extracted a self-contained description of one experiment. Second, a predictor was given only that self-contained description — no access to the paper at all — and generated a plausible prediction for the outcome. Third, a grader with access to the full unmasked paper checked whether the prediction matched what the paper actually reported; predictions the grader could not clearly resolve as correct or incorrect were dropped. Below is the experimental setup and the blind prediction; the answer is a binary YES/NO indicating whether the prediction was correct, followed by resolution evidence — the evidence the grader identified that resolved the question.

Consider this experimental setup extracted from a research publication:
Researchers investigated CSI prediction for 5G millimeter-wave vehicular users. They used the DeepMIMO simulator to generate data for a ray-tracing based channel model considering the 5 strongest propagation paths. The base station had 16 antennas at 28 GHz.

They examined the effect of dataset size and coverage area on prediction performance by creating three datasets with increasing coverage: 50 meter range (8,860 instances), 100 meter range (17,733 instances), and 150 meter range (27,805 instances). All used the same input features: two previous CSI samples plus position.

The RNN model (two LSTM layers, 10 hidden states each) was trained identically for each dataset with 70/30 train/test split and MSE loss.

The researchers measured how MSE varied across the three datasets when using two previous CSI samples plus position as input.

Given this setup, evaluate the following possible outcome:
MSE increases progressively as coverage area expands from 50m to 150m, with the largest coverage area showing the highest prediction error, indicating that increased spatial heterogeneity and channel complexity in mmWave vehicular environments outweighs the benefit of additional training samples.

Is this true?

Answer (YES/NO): NO